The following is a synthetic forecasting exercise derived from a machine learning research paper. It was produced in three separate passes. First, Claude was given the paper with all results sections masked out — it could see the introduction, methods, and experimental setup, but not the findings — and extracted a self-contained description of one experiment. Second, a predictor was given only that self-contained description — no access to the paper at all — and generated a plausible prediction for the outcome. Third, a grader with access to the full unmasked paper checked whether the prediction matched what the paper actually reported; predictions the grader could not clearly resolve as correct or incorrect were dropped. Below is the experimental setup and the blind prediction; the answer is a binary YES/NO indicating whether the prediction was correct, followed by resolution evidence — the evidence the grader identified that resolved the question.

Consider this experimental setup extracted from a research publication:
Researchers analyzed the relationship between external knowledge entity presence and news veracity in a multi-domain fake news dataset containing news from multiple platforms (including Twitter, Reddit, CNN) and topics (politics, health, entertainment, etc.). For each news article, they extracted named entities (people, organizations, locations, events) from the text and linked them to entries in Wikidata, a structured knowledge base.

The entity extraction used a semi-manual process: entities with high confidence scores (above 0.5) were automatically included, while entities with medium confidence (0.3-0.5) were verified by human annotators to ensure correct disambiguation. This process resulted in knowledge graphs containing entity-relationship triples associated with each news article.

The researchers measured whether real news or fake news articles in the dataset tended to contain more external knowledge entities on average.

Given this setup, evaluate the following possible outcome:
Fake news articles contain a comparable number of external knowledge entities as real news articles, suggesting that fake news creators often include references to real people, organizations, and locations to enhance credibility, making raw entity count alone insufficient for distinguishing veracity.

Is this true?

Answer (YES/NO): NO